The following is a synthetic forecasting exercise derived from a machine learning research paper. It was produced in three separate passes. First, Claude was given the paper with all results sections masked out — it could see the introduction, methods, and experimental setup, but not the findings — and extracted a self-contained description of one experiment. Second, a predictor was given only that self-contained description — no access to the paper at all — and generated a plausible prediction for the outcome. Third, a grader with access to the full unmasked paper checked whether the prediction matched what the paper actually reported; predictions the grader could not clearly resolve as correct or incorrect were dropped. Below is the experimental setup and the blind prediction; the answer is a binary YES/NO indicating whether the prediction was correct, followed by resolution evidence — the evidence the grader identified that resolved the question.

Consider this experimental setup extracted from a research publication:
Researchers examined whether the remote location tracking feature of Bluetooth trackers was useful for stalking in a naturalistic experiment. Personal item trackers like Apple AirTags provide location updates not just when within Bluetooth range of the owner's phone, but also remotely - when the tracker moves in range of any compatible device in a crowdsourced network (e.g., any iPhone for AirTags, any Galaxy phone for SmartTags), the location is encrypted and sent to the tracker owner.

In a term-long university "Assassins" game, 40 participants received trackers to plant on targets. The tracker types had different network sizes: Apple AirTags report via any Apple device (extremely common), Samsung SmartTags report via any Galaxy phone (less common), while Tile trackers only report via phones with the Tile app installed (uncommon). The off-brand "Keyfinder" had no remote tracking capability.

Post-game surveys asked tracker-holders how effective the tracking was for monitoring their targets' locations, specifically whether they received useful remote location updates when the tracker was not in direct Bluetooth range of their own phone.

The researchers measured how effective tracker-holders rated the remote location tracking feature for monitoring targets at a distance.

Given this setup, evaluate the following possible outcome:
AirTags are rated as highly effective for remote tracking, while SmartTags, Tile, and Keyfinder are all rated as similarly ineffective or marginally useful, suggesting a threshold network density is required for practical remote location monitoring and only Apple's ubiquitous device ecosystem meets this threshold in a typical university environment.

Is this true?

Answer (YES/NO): NO